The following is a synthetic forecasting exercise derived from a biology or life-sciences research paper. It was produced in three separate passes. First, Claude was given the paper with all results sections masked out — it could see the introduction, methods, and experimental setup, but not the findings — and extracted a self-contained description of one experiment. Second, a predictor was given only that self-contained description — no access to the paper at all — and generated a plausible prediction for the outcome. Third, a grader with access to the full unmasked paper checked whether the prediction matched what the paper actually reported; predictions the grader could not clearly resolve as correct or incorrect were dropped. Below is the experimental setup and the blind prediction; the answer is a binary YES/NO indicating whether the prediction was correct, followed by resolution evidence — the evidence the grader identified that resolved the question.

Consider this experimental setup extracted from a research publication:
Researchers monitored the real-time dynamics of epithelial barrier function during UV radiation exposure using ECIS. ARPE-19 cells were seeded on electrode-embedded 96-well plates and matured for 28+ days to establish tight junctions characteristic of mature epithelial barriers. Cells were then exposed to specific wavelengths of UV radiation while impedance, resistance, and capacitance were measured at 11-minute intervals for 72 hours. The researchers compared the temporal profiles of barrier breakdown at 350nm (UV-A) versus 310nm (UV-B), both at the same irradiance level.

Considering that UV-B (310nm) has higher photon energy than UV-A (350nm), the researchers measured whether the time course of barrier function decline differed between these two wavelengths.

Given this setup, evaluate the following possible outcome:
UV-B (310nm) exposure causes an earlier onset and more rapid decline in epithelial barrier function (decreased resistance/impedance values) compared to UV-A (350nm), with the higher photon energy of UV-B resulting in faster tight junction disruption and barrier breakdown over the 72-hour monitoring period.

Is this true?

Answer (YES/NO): YES